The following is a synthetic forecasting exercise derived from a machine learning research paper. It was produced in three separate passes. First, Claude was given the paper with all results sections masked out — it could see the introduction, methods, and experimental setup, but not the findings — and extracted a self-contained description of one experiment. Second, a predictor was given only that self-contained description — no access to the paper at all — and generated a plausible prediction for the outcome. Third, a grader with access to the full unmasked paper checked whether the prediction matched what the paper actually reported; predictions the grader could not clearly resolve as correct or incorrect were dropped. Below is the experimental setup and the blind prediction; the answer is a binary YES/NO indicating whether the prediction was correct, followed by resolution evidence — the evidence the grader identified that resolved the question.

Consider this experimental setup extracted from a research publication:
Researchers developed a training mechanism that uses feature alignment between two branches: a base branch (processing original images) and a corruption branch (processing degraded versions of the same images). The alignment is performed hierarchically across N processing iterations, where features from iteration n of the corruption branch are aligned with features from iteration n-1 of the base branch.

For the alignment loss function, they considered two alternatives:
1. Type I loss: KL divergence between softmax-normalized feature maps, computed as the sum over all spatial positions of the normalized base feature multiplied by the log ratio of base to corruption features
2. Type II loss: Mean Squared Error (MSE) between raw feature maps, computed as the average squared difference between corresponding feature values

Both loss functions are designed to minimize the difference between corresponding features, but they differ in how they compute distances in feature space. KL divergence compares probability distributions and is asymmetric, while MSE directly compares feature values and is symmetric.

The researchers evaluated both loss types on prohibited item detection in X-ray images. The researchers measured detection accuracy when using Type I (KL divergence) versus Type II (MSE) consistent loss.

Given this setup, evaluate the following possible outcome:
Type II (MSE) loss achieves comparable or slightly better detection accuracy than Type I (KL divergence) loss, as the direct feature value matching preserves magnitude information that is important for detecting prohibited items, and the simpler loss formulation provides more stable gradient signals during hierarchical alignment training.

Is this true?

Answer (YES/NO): NO